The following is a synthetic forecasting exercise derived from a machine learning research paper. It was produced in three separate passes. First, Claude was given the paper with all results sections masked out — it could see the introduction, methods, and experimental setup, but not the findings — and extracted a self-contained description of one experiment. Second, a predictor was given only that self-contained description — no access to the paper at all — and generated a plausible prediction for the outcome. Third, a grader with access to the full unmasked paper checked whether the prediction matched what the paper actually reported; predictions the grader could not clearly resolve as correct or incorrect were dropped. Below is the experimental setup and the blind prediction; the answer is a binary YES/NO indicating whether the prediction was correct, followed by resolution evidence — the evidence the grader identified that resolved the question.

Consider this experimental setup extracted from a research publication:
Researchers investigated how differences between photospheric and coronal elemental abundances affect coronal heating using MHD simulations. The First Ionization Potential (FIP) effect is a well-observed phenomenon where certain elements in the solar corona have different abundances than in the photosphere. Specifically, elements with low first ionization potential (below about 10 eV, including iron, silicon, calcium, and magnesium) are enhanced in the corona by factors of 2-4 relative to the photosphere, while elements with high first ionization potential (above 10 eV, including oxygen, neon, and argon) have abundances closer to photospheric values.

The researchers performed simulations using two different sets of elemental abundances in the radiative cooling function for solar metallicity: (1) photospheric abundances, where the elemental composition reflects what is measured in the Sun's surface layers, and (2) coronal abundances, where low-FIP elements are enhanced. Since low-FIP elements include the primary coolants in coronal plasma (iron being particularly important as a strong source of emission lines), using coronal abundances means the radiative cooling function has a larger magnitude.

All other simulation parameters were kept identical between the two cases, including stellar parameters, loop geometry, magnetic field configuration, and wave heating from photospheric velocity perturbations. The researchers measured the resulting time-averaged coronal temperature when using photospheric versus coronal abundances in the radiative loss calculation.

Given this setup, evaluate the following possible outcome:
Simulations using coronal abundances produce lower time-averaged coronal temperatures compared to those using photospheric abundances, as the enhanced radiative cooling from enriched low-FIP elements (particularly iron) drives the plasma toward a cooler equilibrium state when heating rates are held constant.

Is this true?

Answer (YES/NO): YES